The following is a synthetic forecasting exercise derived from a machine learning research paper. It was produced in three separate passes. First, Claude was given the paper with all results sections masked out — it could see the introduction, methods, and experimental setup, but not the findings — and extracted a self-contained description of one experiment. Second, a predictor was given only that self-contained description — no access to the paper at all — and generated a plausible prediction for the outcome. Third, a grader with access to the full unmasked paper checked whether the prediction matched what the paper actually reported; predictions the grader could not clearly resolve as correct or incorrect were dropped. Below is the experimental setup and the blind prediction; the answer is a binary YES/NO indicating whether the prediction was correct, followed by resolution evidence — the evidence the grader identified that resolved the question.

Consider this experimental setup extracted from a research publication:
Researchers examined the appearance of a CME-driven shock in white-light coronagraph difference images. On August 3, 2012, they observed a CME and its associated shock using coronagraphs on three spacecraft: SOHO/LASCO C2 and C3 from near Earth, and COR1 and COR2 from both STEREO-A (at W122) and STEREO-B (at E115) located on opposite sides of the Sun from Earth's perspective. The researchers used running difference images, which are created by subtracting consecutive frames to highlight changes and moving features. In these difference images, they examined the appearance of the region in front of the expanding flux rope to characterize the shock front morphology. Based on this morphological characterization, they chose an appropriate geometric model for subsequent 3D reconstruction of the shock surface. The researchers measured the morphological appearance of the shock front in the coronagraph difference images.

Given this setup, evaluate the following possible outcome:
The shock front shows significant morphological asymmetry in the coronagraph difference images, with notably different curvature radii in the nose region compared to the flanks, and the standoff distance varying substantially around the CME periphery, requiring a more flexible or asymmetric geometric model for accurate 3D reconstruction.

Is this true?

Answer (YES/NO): NO